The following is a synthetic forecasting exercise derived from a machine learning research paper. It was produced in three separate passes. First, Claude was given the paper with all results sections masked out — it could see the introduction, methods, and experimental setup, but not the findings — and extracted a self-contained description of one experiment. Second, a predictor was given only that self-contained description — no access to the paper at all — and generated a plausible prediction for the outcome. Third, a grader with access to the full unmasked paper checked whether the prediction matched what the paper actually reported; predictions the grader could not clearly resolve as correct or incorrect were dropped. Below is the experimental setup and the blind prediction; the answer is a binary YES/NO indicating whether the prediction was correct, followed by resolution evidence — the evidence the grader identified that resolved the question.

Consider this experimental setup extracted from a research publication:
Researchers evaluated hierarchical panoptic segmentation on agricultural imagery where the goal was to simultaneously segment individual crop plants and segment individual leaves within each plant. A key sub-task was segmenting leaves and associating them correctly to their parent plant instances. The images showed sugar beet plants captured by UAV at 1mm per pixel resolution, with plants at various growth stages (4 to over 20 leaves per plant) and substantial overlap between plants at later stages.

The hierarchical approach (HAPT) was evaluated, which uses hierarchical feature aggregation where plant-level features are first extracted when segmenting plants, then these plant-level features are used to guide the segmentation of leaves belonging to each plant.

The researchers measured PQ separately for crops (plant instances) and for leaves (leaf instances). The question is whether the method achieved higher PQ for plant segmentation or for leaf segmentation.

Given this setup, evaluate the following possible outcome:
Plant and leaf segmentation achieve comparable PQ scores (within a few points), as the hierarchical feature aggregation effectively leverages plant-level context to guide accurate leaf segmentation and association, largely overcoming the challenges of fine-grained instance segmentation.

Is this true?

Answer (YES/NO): NO